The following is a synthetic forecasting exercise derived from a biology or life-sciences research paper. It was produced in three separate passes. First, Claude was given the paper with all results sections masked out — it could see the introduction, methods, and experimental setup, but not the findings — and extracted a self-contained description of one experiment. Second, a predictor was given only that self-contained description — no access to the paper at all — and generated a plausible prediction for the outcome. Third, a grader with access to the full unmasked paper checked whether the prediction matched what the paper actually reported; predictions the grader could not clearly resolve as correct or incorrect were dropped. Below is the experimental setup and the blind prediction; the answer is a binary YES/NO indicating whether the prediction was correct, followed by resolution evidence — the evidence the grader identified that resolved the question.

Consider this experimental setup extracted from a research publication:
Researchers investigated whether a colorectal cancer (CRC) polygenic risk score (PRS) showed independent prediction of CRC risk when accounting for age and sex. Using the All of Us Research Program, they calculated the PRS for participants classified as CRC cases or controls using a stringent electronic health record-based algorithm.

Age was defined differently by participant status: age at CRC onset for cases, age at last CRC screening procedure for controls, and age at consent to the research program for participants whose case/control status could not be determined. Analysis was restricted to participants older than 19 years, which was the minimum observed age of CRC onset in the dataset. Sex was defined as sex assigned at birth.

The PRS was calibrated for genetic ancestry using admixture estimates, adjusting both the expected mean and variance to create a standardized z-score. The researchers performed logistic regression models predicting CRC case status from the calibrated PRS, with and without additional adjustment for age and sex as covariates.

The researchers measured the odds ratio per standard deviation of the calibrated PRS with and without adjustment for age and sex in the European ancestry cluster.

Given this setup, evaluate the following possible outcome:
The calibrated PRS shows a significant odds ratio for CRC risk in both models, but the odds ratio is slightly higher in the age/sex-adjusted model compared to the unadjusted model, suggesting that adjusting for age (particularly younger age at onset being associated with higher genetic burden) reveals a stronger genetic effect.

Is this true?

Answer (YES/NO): NO